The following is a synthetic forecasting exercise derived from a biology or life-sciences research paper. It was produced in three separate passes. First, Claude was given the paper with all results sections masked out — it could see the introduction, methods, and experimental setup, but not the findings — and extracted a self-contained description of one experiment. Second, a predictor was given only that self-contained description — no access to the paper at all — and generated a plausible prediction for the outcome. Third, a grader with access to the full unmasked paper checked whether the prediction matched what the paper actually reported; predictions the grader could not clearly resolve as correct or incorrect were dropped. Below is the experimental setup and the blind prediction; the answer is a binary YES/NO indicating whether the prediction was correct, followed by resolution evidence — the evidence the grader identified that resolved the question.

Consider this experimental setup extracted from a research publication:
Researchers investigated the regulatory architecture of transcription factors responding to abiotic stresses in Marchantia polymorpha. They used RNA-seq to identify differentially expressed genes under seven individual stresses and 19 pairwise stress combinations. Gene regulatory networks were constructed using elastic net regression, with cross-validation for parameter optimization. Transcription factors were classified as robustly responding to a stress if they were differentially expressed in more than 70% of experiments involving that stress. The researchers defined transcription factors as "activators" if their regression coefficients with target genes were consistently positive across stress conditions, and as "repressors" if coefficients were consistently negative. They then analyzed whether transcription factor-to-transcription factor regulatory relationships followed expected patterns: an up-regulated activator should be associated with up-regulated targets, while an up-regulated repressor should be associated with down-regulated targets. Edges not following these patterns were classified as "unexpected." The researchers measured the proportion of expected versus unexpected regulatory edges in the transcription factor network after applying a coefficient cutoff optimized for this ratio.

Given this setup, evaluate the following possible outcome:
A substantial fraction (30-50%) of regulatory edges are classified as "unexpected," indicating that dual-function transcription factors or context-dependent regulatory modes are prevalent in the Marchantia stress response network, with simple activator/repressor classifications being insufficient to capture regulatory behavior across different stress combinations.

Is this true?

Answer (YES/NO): NO